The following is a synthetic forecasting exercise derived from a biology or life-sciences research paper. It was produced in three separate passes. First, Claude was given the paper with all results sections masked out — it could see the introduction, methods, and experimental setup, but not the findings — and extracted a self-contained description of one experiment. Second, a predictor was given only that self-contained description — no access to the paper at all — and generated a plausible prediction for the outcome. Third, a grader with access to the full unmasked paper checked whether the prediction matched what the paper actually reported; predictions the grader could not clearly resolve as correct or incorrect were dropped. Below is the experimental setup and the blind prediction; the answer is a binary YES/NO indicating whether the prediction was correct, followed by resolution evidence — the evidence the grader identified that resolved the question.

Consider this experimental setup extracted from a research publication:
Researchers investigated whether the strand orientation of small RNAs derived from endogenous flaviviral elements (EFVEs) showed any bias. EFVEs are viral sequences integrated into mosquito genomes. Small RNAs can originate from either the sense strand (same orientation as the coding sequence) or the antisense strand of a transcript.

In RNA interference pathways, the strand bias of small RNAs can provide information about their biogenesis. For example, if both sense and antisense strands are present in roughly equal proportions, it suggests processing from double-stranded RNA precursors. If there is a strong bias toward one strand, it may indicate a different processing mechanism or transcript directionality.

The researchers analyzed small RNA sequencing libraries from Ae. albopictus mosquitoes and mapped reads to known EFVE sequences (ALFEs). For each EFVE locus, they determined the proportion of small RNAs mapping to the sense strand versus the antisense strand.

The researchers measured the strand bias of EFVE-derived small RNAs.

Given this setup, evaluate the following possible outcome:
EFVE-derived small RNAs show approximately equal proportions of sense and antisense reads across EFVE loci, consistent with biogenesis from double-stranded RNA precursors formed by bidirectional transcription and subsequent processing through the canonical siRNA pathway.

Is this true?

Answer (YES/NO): NO